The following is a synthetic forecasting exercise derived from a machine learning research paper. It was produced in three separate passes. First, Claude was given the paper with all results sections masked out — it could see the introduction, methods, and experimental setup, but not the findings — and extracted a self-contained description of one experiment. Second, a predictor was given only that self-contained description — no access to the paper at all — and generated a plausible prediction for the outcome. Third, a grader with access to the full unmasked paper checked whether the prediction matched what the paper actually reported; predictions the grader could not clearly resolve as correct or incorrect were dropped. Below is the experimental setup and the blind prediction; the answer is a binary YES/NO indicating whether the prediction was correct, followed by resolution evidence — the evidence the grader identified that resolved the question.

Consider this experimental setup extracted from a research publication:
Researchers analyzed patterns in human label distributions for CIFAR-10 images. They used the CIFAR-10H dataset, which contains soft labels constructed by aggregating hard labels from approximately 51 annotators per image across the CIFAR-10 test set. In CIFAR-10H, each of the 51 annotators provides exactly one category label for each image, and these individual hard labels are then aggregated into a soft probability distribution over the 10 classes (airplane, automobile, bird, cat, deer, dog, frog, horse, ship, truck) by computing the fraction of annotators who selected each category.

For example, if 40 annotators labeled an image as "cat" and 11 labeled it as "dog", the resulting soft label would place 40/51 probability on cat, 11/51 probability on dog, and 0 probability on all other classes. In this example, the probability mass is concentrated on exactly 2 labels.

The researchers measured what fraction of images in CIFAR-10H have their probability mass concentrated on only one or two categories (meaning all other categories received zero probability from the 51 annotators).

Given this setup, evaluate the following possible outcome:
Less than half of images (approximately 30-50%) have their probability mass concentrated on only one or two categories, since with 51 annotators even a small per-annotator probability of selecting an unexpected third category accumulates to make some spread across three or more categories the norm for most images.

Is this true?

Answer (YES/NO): NO